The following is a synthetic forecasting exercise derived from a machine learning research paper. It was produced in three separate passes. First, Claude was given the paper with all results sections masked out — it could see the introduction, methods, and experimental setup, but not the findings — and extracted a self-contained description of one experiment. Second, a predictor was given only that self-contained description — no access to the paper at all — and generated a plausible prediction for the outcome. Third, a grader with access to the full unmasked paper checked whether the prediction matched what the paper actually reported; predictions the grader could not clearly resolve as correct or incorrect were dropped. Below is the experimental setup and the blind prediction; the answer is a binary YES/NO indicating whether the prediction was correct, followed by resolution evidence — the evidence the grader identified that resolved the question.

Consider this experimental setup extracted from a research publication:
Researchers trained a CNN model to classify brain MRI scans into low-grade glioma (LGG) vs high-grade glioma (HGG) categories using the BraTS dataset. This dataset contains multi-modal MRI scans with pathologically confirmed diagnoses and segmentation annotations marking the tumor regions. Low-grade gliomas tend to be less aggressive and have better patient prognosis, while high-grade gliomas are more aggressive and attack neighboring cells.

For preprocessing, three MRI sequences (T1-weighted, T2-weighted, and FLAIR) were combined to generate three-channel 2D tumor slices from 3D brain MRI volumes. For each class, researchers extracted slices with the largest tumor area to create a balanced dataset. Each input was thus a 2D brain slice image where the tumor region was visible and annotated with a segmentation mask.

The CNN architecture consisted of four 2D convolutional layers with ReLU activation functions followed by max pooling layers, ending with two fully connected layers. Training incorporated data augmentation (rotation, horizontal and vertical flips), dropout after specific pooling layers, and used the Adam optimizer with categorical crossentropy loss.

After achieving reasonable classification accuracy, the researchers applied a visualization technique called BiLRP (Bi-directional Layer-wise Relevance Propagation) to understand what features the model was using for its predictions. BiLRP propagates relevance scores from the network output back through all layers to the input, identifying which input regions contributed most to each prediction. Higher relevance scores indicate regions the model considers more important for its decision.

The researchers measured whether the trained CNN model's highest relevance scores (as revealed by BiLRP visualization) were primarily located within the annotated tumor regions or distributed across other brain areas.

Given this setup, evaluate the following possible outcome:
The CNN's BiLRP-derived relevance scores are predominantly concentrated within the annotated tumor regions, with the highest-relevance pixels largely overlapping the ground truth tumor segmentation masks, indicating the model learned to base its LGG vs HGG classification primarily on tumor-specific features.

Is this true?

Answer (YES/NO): NO